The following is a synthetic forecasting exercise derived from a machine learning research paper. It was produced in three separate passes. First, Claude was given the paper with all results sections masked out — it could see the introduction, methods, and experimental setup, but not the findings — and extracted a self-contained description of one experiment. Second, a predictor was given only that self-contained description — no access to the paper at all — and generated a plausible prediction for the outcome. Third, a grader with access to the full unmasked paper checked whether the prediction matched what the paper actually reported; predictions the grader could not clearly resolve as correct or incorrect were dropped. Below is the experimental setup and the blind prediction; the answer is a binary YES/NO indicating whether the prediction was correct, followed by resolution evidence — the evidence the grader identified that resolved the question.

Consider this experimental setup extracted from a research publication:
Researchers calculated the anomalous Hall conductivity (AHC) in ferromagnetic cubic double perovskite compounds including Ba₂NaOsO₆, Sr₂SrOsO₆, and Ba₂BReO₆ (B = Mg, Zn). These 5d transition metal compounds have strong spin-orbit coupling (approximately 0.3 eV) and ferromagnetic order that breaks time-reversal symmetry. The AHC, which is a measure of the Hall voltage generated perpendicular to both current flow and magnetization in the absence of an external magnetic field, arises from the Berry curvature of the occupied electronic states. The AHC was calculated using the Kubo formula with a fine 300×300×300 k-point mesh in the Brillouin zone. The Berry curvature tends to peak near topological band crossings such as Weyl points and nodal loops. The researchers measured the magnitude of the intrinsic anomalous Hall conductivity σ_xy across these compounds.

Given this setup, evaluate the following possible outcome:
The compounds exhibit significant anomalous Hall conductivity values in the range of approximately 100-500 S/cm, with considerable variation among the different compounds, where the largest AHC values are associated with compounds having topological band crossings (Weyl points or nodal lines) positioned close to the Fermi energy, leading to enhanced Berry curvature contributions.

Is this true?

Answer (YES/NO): NO